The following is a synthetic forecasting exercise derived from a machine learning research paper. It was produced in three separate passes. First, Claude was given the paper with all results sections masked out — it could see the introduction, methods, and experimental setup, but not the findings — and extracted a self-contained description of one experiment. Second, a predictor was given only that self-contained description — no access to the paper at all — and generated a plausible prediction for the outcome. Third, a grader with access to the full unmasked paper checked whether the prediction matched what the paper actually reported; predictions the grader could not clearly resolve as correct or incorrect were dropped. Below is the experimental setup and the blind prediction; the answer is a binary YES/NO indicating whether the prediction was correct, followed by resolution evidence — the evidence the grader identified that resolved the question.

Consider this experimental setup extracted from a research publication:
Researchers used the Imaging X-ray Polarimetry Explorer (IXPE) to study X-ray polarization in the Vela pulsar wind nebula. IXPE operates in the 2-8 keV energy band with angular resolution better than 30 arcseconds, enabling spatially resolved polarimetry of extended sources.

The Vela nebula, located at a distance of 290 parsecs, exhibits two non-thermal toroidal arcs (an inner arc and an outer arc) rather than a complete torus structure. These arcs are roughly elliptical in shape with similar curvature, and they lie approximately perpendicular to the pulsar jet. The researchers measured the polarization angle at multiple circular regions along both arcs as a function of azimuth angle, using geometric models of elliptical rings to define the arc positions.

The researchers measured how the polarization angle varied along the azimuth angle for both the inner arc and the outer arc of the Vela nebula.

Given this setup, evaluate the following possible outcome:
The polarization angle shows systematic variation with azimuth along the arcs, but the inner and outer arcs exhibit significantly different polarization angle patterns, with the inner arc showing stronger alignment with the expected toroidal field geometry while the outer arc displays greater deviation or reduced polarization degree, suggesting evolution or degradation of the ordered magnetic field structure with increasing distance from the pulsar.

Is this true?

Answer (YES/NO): NO